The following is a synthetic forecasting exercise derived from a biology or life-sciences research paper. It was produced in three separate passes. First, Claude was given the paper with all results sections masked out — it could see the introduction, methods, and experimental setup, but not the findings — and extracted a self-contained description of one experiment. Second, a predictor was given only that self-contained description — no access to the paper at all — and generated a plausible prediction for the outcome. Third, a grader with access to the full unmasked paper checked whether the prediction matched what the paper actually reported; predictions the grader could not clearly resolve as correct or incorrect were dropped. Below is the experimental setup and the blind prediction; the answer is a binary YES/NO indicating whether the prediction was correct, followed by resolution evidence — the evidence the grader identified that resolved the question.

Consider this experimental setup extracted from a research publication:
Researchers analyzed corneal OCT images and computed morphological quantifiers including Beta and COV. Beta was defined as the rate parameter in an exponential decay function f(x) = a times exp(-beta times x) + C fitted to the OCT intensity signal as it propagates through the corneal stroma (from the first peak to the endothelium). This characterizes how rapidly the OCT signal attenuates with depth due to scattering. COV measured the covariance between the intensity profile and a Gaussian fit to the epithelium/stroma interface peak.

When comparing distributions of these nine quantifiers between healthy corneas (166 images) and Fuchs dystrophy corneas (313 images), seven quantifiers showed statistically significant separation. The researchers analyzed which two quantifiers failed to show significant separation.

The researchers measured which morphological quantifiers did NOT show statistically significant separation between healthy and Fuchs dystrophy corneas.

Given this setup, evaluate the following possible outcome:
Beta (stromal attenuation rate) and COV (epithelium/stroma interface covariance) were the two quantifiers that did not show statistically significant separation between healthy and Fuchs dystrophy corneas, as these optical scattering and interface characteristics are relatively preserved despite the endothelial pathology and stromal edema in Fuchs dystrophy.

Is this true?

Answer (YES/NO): YES